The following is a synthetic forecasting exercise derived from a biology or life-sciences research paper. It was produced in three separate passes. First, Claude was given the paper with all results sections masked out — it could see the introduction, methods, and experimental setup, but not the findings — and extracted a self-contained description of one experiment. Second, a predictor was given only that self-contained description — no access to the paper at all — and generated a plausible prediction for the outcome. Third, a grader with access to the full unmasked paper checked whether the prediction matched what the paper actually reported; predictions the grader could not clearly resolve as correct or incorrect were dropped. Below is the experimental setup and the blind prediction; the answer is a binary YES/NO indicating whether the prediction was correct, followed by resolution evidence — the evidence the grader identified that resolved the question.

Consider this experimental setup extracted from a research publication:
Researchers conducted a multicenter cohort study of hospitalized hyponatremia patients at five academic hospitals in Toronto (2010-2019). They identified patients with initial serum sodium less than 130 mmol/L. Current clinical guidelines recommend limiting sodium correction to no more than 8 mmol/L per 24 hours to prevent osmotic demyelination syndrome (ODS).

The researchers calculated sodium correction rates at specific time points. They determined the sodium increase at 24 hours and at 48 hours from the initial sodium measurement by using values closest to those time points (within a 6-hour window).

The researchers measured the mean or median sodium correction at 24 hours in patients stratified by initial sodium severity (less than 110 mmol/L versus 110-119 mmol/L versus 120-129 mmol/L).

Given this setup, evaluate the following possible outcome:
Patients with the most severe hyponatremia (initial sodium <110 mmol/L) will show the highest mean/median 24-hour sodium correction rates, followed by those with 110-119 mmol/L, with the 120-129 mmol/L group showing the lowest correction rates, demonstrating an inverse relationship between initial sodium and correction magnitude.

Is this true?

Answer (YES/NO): YES